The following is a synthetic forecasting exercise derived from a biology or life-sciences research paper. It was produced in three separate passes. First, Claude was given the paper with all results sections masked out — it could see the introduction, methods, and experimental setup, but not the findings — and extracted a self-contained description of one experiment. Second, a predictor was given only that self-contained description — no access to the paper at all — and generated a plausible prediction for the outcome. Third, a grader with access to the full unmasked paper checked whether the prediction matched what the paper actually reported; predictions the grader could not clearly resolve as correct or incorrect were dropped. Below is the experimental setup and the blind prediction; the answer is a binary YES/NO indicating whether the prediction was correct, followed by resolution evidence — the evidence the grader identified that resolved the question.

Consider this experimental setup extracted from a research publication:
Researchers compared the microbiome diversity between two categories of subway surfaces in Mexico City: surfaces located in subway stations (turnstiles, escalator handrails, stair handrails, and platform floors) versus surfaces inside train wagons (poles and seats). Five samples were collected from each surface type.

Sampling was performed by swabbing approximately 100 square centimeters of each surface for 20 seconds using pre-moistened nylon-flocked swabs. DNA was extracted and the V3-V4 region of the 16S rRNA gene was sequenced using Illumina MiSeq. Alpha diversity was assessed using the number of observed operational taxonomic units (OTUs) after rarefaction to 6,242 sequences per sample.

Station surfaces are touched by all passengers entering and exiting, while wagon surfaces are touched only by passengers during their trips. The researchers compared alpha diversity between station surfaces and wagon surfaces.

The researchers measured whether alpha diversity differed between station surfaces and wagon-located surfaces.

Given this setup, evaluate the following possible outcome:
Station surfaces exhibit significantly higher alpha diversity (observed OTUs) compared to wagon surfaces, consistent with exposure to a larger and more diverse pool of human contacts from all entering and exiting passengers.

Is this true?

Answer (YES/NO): NO